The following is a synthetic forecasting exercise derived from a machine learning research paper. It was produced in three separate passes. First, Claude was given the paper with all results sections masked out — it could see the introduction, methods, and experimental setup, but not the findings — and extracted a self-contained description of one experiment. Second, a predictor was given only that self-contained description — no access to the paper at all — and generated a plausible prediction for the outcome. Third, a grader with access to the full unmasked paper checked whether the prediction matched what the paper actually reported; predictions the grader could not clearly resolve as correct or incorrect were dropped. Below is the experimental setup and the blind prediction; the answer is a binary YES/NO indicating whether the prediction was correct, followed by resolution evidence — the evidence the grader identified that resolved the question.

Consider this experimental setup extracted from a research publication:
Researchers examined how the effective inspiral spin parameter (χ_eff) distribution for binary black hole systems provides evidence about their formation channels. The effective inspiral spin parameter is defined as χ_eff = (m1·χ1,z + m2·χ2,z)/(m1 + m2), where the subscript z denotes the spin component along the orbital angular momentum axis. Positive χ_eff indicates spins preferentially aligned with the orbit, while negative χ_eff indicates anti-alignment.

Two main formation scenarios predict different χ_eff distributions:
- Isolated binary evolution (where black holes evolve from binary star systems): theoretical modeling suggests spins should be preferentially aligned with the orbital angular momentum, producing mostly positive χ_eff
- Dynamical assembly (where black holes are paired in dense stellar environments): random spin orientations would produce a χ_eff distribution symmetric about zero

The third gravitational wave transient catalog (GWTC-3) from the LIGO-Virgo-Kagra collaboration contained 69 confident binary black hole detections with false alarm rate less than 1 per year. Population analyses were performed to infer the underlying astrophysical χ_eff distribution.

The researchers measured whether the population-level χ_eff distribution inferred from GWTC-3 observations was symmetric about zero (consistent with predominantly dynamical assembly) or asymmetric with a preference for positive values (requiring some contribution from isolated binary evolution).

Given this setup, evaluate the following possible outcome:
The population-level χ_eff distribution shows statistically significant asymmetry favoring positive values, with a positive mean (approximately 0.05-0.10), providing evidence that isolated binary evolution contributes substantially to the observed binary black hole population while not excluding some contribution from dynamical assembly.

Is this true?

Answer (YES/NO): YES